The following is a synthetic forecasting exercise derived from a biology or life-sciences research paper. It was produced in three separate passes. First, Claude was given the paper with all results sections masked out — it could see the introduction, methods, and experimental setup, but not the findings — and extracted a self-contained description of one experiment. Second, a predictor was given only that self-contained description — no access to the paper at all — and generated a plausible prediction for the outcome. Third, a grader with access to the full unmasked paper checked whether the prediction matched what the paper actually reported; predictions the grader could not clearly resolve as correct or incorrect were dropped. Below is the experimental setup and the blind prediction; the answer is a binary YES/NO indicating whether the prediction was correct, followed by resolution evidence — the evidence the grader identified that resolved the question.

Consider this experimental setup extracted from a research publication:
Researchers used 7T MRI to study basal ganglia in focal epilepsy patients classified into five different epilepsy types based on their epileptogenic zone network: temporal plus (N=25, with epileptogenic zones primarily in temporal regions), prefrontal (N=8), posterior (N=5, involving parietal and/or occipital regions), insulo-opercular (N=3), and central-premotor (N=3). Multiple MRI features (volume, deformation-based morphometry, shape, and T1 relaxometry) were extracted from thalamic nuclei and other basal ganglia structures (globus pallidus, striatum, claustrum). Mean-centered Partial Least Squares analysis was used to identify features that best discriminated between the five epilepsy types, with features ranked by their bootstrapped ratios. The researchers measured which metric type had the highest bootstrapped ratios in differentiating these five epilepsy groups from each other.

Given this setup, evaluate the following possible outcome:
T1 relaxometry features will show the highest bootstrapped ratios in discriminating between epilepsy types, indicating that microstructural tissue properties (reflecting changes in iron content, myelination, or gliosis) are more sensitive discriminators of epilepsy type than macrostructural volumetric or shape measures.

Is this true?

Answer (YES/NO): YES